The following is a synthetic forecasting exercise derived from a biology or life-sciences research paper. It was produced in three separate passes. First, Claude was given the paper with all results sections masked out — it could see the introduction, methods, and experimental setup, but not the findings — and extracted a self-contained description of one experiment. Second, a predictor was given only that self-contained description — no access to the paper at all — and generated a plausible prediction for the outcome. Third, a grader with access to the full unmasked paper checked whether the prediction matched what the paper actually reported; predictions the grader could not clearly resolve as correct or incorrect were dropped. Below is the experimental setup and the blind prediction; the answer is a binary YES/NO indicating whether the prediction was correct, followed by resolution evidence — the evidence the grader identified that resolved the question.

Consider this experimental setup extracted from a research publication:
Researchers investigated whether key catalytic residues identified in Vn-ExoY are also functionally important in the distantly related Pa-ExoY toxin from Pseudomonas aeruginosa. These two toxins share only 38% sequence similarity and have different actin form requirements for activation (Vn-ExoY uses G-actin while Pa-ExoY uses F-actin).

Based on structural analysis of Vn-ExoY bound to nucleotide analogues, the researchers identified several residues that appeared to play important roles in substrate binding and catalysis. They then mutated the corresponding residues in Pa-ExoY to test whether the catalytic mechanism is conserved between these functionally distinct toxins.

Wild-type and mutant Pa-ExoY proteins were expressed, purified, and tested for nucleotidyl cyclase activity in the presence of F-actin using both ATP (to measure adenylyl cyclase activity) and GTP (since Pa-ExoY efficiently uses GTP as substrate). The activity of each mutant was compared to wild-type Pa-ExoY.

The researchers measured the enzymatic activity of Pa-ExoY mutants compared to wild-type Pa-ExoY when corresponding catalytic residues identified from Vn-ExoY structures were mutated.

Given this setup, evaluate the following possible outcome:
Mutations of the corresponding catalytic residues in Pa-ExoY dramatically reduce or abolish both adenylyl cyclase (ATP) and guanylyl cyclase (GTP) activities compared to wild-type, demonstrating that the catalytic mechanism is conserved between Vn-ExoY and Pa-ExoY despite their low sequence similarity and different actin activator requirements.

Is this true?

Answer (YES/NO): NO